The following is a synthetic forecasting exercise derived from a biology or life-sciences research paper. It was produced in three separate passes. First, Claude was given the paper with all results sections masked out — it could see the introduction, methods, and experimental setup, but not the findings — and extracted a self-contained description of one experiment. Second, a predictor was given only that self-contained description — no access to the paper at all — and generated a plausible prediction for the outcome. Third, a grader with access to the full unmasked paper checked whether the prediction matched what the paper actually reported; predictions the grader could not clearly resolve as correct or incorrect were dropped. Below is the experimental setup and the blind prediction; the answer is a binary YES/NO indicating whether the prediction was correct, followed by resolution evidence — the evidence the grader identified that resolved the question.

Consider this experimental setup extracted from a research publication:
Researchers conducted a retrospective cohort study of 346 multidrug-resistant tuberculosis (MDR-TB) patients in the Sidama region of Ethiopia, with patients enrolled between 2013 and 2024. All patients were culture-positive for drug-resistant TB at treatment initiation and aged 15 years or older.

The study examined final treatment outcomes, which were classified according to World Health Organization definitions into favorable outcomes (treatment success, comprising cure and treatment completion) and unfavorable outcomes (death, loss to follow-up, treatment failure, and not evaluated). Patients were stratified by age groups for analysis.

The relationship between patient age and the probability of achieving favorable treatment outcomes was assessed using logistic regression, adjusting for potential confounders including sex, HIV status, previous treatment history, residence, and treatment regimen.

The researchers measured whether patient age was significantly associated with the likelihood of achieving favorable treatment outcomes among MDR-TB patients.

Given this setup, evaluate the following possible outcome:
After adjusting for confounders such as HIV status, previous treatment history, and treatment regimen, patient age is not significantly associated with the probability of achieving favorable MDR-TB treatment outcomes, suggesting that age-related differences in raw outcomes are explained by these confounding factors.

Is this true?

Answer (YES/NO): YES